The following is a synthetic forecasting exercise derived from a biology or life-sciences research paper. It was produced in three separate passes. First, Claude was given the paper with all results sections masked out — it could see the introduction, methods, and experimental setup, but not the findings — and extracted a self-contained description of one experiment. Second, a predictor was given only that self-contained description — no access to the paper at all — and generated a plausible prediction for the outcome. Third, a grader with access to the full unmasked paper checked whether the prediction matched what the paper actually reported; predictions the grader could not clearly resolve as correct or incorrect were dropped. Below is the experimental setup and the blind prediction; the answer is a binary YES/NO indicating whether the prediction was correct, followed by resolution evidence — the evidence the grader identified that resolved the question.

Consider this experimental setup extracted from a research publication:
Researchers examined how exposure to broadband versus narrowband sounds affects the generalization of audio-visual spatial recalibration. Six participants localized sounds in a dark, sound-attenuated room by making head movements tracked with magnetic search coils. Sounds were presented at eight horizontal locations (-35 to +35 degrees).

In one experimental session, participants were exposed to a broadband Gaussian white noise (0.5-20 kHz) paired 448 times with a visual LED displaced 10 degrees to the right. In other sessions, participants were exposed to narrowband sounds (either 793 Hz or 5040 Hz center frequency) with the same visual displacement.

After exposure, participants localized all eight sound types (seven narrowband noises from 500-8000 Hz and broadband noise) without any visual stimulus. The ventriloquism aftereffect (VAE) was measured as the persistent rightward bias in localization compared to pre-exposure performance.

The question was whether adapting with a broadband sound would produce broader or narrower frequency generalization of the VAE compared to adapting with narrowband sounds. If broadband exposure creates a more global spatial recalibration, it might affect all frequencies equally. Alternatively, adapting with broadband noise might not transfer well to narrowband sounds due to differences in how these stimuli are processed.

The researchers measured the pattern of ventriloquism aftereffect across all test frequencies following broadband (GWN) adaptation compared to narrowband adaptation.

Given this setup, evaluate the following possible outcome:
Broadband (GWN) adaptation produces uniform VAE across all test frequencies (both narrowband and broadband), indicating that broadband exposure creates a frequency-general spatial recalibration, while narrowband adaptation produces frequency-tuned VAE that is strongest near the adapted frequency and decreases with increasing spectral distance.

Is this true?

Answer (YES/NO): NO